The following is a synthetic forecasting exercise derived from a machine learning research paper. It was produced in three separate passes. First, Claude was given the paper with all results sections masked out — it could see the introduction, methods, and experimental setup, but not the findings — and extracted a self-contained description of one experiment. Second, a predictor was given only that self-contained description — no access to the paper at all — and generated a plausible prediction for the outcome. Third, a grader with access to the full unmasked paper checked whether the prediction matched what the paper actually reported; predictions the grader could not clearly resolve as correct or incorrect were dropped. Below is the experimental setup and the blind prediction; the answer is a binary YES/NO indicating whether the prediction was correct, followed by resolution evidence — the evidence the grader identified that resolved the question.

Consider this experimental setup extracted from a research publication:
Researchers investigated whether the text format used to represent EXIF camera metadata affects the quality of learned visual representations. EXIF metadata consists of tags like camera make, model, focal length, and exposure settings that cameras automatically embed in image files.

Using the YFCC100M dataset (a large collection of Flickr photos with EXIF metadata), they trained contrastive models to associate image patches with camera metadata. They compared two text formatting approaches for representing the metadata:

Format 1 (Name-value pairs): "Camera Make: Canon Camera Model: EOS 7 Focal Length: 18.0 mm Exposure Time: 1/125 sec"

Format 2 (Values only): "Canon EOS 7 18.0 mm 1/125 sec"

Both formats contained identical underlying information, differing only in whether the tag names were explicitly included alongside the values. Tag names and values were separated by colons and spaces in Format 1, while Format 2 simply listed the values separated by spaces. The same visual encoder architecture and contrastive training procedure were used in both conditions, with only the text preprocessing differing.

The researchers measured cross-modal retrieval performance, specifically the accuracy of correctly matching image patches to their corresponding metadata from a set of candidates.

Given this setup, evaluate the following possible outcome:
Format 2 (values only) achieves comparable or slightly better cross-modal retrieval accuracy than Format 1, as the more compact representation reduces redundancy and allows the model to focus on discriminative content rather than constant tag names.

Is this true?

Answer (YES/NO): YES